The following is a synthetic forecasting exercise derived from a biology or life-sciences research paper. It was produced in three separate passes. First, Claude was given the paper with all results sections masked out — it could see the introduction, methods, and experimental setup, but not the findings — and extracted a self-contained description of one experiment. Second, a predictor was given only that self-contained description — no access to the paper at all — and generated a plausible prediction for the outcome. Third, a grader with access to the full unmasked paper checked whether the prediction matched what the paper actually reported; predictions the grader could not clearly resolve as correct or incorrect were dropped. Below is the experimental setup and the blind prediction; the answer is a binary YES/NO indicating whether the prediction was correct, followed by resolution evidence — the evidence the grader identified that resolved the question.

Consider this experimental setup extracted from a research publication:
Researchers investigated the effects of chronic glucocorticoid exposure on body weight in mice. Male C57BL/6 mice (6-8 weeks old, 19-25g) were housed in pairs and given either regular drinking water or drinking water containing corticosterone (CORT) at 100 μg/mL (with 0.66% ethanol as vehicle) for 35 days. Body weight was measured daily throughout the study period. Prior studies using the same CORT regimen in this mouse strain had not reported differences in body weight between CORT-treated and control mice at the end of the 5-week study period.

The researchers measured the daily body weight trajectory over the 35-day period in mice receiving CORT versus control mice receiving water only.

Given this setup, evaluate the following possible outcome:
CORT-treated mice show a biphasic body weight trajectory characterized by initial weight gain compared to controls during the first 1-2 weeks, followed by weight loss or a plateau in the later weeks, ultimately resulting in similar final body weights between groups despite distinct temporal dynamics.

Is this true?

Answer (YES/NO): NO